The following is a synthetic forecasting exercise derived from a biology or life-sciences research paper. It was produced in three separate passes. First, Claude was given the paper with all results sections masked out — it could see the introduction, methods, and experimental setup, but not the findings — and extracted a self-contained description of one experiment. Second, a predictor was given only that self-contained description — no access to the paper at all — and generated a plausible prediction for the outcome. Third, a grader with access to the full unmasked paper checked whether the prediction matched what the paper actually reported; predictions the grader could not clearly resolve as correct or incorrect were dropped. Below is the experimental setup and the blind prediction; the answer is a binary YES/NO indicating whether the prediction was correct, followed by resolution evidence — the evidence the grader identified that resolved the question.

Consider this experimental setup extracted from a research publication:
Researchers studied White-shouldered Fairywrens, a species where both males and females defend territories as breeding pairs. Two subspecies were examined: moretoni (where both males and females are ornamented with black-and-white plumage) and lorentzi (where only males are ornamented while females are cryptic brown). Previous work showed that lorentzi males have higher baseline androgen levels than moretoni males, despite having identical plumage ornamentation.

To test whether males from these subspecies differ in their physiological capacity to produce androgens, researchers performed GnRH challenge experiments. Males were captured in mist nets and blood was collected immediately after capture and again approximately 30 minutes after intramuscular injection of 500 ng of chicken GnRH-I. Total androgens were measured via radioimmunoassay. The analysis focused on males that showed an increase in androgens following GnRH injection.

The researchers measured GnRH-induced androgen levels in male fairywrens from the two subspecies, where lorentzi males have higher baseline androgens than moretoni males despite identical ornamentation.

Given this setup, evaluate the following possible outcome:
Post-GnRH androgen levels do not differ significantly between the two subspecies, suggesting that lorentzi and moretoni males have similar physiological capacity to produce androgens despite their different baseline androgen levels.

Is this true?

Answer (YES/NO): YES